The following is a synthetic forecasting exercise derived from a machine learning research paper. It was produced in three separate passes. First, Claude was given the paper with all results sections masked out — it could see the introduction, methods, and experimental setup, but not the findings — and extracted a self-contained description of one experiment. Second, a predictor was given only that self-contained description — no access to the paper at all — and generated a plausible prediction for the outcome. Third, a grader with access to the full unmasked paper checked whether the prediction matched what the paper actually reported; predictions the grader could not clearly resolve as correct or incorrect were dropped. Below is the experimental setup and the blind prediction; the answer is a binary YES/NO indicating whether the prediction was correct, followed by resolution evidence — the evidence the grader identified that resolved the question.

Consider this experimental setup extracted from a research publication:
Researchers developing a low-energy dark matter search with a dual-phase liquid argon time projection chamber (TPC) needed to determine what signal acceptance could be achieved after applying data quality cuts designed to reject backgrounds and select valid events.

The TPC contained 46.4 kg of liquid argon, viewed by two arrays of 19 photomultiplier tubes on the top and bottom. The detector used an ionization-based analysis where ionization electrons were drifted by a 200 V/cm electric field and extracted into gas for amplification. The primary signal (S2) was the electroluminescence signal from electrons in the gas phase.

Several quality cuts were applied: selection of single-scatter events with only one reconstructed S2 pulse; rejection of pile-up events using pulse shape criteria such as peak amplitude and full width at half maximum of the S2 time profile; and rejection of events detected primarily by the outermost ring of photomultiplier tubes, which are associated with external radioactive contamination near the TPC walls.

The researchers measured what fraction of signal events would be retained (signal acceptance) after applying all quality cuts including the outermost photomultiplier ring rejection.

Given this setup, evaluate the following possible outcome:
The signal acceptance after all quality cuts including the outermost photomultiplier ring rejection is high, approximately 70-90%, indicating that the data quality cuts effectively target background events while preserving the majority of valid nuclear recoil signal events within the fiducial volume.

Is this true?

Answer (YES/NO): NO